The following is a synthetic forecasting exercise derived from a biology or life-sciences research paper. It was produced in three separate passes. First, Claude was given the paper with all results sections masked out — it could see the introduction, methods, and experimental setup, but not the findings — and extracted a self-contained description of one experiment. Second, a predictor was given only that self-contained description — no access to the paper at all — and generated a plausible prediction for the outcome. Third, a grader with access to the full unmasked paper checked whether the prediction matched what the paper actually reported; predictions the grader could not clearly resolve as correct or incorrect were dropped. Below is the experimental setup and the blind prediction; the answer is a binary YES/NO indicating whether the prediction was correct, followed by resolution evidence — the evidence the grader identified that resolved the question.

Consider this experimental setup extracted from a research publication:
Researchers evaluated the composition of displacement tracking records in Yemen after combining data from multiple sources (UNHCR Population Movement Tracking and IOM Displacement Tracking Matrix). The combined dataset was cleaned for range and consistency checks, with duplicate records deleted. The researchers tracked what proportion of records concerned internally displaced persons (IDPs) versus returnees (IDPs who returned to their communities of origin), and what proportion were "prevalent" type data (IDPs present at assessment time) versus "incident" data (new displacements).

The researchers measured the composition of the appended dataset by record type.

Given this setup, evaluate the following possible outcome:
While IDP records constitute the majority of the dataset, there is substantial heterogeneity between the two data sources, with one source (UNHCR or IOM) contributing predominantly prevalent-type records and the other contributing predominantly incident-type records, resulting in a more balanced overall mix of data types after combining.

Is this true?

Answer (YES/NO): NO